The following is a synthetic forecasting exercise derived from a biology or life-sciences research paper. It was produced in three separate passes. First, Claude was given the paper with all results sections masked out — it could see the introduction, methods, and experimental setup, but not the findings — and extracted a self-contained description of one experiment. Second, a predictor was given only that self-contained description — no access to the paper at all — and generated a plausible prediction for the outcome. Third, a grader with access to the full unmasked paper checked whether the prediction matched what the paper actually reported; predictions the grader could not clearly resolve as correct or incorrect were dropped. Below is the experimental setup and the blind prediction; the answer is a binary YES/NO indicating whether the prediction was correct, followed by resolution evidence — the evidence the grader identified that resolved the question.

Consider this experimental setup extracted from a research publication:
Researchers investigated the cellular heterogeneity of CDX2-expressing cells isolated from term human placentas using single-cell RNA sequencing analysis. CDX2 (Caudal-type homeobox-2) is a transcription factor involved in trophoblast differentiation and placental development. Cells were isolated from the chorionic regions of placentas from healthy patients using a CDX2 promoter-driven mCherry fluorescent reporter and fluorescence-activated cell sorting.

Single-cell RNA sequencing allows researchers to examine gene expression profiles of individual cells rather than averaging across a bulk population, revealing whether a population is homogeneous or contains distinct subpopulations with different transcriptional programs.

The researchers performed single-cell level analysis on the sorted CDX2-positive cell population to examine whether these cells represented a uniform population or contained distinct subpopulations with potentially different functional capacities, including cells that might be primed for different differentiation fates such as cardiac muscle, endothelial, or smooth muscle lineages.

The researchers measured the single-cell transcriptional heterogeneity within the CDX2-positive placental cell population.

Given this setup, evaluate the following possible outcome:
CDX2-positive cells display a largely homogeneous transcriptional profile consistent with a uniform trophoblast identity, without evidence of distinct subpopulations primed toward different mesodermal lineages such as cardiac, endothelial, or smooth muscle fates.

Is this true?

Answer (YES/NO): NO